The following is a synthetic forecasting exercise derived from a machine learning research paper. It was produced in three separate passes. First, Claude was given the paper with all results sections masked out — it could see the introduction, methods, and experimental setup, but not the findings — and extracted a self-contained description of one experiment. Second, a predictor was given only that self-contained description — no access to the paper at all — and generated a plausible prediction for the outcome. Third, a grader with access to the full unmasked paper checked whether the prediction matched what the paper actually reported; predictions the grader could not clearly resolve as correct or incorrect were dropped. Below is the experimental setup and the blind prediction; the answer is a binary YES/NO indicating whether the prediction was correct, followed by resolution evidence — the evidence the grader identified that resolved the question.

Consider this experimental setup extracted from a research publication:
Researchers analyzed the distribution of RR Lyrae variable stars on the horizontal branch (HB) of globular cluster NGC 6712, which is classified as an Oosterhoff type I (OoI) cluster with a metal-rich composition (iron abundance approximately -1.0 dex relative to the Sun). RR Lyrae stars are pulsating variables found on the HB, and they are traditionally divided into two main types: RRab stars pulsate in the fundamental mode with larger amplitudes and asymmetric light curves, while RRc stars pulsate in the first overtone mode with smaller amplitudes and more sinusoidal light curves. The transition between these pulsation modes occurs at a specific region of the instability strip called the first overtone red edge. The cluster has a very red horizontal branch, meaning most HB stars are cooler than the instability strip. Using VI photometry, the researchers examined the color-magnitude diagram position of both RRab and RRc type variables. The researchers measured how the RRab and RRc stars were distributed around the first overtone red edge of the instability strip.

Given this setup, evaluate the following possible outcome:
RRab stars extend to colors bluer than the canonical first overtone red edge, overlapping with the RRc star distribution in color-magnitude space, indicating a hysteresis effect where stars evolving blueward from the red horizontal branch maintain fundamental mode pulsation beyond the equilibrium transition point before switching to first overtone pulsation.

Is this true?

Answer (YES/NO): NO